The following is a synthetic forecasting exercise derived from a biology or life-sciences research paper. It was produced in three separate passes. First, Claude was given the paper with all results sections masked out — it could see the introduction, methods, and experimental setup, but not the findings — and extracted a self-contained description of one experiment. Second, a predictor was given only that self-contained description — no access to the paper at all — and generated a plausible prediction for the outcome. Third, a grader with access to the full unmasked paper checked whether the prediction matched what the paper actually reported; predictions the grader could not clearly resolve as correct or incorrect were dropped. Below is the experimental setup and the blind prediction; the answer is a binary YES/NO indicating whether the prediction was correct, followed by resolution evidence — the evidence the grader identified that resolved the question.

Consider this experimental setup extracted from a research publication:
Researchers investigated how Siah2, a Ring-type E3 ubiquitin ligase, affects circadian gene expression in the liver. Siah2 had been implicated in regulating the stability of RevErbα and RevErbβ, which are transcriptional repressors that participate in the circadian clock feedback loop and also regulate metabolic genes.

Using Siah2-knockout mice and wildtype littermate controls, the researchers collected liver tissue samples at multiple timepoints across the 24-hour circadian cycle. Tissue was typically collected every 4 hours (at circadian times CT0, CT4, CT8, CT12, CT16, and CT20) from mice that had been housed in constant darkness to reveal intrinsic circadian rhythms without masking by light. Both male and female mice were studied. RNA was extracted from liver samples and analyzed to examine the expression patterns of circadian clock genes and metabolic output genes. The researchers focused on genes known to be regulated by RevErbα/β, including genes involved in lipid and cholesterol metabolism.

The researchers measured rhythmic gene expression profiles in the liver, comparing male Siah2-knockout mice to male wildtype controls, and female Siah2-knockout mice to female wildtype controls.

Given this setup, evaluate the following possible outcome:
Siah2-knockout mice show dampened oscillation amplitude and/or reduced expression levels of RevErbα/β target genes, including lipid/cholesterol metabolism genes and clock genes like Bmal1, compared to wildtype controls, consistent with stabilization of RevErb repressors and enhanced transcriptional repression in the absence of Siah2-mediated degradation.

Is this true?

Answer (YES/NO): NO